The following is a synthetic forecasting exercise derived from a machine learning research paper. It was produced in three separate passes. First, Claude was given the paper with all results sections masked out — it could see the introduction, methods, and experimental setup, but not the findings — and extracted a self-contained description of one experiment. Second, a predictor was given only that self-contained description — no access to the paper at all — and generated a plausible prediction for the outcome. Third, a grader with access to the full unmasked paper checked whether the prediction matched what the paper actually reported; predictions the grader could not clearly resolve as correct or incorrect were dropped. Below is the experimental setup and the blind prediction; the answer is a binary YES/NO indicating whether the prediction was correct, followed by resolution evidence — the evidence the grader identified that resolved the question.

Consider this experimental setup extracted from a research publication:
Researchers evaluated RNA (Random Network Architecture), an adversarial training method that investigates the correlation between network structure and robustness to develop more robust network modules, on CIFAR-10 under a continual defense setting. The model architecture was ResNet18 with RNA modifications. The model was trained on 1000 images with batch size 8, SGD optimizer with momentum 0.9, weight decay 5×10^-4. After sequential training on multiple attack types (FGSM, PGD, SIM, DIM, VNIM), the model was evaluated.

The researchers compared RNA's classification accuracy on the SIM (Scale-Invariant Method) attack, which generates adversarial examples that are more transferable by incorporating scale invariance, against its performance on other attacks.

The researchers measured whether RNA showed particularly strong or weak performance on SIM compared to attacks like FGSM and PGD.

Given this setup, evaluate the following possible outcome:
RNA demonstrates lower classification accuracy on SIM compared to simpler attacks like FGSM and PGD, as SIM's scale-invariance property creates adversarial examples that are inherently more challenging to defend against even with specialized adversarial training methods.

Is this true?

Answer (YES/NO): NO